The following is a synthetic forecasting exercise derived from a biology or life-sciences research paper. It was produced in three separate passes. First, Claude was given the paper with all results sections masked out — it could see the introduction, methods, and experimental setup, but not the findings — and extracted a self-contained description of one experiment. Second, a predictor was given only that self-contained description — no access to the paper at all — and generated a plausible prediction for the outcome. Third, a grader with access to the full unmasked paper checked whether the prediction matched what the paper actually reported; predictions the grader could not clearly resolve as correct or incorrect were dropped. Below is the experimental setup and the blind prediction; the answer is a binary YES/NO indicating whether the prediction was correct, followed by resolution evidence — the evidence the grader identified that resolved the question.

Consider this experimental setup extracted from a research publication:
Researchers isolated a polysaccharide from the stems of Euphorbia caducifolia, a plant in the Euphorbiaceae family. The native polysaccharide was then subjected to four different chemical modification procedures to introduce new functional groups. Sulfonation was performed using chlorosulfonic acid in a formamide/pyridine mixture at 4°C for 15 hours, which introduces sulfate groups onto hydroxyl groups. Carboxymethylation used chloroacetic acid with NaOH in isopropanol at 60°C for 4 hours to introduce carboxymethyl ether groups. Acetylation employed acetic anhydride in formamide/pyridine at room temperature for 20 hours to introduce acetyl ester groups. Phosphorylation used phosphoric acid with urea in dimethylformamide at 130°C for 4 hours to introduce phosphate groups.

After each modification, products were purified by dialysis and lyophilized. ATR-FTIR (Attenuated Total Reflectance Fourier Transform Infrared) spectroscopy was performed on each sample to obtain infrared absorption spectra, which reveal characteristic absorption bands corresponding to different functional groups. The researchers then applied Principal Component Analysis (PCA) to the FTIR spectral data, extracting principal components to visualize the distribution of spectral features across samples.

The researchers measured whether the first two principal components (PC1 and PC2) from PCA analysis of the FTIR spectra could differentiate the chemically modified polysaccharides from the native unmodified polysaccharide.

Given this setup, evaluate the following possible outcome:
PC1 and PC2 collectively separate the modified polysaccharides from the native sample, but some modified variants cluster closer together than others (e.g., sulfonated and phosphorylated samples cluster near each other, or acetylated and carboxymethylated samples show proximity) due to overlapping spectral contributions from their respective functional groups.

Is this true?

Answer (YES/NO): NO